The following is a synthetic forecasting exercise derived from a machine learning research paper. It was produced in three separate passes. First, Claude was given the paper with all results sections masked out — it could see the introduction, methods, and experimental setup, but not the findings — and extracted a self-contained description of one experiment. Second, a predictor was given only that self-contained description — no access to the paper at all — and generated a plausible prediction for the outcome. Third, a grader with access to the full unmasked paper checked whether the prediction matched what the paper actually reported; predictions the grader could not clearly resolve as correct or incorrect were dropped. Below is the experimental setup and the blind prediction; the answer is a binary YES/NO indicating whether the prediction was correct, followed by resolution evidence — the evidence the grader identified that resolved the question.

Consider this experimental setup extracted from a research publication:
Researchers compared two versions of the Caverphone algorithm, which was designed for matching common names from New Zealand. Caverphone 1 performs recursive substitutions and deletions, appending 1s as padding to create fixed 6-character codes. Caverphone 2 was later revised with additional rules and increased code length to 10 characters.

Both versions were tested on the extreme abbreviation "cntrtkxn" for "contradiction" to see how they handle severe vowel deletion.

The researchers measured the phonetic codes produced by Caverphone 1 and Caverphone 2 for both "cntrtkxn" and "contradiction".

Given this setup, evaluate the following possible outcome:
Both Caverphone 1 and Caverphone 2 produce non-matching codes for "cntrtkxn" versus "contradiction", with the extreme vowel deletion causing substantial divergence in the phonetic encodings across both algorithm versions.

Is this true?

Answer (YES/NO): YES